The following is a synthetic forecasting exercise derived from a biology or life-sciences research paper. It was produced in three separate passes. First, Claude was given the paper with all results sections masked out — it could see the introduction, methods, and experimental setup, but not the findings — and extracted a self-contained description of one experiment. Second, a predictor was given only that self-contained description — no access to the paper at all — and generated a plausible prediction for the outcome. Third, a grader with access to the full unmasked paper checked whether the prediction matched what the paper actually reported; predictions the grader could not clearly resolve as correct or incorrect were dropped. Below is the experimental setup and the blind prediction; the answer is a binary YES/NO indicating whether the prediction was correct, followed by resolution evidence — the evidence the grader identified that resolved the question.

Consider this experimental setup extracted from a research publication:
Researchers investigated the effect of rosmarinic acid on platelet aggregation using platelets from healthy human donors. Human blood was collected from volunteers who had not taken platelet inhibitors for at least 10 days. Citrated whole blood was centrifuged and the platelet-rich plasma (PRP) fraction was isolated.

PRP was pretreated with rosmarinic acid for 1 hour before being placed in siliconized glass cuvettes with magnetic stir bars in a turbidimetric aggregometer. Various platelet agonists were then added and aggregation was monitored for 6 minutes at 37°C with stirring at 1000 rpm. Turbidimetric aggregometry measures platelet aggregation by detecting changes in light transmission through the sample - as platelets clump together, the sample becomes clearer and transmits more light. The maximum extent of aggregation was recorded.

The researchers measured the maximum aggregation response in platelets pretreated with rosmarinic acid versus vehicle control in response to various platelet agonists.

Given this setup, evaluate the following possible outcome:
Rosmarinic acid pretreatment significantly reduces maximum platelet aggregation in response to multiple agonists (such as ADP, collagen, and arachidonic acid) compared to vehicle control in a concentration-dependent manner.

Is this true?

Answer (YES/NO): NO